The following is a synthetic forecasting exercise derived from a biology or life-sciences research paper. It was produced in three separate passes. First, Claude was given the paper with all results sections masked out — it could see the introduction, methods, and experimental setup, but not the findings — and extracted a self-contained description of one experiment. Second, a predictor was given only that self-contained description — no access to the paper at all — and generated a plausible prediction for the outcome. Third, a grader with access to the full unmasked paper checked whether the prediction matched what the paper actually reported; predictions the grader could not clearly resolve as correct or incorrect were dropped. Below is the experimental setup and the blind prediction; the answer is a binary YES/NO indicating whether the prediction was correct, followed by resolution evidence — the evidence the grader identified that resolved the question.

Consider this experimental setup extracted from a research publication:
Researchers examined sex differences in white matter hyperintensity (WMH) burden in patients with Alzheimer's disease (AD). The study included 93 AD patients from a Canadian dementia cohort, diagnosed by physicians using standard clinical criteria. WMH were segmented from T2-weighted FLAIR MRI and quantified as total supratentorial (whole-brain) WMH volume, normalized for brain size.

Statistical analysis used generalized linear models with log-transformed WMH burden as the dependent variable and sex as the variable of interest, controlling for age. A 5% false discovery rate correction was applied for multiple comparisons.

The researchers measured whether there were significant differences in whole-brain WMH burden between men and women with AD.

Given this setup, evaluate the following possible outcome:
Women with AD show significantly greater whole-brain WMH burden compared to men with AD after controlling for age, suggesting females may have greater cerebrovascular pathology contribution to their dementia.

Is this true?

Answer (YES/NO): NO